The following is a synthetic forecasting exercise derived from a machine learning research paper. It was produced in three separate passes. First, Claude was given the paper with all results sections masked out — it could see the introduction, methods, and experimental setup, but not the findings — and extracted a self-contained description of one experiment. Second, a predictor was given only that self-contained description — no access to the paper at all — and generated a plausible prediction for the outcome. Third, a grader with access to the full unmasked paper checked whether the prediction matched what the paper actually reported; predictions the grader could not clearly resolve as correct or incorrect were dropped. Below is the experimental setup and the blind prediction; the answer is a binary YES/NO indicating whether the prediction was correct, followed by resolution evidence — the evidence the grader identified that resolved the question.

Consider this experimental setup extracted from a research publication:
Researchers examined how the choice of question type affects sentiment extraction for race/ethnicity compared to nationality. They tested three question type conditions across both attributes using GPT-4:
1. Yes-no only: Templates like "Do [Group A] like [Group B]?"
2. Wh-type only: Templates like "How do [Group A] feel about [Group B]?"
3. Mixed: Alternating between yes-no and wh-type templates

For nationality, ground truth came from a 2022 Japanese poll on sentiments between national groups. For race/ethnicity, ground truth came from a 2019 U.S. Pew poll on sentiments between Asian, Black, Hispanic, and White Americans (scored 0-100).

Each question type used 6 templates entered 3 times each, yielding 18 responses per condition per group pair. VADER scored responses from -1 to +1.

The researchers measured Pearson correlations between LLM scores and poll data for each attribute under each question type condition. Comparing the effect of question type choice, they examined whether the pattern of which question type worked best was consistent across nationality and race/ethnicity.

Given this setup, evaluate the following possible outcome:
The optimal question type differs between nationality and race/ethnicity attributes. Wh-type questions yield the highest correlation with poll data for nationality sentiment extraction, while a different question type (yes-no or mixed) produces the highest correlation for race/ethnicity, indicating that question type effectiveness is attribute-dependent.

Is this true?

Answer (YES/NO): NO